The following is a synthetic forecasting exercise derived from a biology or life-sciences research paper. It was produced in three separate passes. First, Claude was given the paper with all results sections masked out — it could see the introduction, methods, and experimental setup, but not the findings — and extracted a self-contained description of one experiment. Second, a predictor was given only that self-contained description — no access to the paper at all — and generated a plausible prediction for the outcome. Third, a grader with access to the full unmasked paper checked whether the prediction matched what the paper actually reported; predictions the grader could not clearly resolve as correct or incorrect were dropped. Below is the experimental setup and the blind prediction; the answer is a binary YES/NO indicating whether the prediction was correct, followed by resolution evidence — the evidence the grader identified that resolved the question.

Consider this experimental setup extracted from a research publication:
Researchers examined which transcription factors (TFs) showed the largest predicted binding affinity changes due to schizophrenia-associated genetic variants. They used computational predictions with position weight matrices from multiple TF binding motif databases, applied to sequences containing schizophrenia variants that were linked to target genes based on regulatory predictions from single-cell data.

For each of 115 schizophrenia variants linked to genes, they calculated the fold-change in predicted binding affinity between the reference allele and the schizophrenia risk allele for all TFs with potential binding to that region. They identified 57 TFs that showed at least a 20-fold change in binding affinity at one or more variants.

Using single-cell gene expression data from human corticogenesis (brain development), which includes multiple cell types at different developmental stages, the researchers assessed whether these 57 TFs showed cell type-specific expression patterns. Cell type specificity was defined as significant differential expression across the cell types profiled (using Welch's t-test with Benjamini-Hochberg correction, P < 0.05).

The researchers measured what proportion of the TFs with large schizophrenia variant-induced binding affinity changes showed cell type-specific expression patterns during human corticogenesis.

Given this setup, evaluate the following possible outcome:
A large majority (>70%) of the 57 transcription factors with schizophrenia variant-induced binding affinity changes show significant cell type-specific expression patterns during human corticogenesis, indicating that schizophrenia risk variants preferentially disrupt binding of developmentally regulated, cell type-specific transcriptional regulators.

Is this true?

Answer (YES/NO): NO